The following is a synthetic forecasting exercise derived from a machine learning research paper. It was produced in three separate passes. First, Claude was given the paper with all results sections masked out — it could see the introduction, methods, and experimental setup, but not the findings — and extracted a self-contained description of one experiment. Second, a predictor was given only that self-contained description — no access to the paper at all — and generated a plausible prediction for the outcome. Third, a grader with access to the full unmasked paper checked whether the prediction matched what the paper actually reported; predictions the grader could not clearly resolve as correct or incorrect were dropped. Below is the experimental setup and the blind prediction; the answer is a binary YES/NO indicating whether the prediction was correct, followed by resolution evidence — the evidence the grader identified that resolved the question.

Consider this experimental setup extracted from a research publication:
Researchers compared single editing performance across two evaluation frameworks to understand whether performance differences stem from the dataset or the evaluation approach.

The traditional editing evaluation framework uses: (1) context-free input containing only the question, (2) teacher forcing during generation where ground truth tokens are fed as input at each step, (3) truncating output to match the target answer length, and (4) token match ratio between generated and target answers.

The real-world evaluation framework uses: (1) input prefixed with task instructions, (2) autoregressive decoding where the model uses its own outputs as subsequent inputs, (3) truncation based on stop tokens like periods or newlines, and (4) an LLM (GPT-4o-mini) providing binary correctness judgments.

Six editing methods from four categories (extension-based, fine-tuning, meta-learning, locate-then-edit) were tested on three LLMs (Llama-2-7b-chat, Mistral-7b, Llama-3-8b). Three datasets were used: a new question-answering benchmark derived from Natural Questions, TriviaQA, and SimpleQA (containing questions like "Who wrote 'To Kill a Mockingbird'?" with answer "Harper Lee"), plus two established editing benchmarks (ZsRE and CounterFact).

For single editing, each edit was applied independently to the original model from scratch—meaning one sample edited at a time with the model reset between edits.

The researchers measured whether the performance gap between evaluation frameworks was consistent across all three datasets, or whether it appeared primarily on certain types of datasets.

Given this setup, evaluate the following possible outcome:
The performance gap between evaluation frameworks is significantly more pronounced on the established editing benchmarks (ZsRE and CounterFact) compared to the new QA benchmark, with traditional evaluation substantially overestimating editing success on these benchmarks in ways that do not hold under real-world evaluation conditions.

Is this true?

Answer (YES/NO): NO